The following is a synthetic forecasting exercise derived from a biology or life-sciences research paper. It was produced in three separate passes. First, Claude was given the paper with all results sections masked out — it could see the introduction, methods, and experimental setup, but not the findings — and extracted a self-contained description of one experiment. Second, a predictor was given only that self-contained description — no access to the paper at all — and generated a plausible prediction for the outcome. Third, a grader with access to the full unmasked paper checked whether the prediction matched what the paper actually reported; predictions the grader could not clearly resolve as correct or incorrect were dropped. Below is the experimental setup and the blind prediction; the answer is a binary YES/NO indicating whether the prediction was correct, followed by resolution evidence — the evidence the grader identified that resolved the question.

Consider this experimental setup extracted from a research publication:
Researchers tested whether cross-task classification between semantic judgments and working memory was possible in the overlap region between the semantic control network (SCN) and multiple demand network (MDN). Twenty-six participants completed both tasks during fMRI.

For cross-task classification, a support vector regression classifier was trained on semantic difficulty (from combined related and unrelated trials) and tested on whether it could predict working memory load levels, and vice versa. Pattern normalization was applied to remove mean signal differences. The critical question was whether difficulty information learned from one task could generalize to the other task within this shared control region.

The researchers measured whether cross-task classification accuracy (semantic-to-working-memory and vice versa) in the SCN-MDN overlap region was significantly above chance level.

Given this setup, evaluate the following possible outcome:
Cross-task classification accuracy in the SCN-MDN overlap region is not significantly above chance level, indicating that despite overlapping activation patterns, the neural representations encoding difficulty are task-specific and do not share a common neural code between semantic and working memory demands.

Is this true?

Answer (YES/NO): NO